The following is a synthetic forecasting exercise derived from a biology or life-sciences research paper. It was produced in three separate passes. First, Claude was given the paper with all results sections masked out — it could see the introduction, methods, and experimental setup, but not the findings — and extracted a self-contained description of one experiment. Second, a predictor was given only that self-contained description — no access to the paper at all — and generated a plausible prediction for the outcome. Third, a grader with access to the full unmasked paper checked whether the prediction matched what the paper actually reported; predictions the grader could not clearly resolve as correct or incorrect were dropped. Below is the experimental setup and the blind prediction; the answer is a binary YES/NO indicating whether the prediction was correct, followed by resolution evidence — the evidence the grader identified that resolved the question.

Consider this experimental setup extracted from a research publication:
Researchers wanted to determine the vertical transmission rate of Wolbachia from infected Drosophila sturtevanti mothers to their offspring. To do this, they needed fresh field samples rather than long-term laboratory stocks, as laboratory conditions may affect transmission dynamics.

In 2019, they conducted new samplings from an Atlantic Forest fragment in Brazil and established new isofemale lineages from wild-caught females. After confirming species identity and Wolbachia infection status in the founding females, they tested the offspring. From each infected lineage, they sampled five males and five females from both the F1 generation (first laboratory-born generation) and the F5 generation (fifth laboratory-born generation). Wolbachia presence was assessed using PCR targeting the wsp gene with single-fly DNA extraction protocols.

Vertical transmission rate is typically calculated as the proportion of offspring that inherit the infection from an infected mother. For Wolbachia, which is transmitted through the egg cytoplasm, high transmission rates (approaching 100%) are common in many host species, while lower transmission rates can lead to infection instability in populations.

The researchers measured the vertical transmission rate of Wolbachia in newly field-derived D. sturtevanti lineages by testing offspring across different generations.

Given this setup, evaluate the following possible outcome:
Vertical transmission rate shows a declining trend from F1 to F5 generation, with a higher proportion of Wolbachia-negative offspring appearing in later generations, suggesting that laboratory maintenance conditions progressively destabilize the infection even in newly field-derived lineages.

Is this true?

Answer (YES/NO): NO